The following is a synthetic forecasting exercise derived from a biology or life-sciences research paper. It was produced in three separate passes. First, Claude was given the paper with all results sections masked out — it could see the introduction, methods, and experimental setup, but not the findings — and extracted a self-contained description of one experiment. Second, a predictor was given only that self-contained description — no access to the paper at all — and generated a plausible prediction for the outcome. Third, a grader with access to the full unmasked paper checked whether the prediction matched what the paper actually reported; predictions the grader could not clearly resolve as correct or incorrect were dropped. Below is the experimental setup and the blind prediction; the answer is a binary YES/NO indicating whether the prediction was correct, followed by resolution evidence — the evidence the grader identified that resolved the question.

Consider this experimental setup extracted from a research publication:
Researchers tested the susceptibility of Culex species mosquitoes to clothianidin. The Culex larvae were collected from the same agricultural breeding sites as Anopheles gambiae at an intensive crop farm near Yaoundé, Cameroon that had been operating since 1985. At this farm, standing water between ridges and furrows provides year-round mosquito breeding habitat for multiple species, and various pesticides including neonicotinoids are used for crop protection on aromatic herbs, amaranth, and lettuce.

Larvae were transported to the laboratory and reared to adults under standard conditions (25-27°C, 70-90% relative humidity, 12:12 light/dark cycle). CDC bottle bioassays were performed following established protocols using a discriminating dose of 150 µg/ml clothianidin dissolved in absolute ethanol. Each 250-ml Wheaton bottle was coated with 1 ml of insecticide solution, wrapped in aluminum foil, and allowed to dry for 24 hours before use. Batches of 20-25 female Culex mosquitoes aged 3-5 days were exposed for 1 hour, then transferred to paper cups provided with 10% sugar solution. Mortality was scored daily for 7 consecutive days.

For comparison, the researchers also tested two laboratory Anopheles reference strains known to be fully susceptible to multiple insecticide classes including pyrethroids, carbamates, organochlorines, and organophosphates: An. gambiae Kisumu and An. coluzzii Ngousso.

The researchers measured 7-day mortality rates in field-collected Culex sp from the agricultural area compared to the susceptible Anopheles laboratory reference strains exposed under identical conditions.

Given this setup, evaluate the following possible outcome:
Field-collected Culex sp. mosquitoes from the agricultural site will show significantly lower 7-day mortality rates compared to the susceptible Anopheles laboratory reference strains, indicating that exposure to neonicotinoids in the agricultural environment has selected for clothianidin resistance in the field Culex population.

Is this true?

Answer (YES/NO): NO